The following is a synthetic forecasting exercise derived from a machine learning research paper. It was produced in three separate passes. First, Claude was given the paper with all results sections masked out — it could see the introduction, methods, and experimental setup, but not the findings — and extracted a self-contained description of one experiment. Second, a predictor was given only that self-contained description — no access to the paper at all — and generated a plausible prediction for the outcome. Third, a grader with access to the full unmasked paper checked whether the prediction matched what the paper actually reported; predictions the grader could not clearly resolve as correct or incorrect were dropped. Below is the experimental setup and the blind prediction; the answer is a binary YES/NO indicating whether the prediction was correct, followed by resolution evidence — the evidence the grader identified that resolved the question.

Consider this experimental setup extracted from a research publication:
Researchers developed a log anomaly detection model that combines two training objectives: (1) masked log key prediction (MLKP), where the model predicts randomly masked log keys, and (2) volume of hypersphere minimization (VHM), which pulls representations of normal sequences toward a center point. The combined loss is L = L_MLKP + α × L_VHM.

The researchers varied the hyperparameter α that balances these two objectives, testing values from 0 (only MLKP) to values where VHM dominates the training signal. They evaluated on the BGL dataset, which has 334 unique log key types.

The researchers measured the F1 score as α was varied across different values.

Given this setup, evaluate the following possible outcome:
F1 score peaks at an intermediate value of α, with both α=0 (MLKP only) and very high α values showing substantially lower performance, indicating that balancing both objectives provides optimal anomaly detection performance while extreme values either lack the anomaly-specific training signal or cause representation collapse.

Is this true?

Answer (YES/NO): NO